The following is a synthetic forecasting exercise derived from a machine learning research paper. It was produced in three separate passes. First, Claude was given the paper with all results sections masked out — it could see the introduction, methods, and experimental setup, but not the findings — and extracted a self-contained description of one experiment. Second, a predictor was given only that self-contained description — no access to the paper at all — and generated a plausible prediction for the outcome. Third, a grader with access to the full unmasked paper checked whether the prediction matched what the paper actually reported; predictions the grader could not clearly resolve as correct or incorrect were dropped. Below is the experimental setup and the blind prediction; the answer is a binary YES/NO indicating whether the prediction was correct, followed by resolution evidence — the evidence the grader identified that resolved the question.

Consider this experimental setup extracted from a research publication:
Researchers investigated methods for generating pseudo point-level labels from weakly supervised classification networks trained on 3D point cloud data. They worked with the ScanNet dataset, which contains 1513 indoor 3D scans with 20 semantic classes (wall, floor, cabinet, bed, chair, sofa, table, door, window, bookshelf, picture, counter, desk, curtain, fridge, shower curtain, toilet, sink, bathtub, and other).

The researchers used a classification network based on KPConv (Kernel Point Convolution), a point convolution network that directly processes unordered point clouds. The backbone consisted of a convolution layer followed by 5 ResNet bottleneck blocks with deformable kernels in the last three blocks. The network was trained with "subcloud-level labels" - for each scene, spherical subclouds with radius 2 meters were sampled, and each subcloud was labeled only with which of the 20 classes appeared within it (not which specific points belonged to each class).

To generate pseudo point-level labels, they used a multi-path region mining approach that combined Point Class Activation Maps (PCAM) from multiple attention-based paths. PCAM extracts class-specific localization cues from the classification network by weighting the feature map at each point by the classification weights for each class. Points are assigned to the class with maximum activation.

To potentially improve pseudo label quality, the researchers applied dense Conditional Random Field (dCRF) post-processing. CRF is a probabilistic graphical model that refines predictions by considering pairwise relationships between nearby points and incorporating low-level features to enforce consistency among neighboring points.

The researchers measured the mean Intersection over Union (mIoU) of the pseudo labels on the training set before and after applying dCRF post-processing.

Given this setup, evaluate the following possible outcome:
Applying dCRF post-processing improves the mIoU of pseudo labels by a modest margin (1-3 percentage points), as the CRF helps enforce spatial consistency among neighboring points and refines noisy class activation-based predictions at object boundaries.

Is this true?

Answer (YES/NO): NO